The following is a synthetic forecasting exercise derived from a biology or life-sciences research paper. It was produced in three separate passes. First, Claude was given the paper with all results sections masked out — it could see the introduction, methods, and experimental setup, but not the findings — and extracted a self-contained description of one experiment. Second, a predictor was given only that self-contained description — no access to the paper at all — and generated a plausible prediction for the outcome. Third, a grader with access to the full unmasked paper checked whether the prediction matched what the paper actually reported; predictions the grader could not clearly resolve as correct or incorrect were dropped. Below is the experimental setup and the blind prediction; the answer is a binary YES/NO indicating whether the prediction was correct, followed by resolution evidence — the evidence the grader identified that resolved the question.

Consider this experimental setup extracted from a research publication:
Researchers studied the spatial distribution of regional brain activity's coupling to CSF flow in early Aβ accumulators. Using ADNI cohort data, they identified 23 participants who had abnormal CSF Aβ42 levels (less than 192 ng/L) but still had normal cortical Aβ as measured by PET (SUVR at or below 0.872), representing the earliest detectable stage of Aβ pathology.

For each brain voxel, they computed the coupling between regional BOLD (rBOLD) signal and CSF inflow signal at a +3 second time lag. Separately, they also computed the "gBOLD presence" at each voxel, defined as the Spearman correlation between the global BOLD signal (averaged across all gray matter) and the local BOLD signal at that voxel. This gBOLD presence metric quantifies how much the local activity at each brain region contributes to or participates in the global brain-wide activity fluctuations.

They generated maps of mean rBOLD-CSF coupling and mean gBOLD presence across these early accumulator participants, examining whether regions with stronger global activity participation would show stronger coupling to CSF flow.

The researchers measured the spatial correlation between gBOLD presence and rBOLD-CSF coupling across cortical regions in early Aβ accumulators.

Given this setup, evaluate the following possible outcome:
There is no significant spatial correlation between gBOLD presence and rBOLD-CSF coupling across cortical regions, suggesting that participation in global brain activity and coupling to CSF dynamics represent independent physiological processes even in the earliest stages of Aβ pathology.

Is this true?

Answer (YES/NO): NO